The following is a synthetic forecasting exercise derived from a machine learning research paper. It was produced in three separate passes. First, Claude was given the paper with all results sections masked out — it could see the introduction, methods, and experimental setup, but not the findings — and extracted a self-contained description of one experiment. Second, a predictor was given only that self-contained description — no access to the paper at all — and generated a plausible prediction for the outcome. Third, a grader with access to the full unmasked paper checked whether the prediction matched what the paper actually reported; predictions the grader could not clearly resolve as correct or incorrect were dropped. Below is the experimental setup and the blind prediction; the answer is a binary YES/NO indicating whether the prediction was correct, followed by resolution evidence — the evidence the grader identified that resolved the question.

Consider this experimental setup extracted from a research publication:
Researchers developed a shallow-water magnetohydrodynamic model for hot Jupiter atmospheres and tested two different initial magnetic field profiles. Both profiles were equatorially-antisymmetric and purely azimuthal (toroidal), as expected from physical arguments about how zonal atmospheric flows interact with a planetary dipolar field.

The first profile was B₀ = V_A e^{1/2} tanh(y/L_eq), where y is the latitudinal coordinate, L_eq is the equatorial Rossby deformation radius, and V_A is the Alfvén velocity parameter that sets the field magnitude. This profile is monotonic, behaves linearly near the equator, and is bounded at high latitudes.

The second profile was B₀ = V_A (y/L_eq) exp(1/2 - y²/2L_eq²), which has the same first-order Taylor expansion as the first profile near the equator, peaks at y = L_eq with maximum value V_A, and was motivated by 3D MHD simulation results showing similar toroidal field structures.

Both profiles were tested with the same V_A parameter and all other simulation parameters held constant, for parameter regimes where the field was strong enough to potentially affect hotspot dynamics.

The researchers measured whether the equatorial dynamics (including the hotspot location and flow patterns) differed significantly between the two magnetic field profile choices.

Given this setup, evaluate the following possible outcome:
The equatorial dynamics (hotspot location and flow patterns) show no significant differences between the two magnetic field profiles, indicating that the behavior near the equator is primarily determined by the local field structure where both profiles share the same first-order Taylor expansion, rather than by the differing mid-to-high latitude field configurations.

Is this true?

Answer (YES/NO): YES